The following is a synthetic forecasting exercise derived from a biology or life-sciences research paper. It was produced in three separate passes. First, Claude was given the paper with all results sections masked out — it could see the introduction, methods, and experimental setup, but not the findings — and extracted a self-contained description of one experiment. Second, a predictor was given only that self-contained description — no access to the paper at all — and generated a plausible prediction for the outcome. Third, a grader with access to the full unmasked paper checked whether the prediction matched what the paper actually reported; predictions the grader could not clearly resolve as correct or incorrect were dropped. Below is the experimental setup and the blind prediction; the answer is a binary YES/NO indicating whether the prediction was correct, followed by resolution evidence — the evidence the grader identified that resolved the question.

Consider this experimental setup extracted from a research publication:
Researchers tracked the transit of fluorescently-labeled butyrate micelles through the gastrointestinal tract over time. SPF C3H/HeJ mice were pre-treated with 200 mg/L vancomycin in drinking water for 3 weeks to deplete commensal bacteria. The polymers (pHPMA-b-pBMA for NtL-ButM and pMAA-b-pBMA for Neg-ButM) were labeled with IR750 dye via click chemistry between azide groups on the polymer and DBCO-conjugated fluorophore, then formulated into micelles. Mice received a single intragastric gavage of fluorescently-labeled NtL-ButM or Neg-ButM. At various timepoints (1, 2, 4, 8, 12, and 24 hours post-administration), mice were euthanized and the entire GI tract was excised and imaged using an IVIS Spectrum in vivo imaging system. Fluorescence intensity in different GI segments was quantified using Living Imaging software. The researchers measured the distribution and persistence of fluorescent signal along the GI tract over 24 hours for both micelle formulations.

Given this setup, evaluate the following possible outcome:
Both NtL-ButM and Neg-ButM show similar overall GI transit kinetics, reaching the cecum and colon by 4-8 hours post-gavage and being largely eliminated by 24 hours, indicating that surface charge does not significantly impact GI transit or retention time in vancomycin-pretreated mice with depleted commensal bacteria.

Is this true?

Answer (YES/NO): NO